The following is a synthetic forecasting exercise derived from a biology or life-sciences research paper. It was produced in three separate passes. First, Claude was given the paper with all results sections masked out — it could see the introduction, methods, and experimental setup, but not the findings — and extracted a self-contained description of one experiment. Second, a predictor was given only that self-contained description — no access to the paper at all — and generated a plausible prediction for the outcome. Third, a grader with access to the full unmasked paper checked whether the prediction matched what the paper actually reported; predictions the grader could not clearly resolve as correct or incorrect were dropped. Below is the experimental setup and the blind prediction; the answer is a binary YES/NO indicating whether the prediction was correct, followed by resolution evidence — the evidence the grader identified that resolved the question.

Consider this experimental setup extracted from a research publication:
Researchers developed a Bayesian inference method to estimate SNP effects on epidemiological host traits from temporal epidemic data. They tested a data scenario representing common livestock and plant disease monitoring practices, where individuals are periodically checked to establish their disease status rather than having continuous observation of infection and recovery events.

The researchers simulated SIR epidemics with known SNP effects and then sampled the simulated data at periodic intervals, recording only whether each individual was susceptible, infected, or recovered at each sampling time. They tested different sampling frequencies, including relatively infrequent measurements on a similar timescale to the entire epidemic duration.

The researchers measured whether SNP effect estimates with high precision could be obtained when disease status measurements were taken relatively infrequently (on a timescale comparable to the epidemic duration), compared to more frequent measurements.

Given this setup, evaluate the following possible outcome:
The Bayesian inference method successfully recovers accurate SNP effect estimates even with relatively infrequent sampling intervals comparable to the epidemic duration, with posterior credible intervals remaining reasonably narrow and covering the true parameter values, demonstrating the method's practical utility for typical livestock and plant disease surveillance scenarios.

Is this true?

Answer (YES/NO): YES